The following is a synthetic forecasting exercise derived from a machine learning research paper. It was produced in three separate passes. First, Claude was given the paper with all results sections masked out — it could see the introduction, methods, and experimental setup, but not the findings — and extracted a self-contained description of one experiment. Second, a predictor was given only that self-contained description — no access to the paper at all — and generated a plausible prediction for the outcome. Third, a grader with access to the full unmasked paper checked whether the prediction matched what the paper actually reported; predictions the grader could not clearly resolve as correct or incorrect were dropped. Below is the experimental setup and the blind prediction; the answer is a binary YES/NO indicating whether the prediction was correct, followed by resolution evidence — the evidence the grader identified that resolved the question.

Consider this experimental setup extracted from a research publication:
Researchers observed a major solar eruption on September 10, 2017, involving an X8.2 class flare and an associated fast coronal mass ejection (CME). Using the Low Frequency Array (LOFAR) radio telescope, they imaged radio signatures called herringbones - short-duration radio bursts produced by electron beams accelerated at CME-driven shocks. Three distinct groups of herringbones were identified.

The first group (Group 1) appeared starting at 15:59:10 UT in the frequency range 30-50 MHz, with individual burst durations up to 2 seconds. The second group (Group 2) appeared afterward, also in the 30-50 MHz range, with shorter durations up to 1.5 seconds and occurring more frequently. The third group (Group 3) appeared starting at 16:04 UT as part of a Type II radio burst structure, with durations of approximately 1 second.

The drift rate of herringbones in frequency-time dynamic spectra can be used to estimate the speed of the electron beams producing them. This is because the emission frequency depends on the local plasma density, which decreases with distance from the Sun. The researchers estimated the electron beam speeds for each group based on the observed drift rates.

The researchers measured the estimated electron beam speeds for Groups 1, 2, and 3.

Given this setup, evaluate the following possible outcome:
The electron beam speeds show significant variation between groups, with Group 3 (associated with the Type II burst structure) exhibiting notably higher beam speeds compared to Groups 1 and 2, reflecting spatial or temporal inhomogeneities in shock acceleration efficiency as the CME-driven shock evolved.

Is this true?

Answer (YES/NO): NO